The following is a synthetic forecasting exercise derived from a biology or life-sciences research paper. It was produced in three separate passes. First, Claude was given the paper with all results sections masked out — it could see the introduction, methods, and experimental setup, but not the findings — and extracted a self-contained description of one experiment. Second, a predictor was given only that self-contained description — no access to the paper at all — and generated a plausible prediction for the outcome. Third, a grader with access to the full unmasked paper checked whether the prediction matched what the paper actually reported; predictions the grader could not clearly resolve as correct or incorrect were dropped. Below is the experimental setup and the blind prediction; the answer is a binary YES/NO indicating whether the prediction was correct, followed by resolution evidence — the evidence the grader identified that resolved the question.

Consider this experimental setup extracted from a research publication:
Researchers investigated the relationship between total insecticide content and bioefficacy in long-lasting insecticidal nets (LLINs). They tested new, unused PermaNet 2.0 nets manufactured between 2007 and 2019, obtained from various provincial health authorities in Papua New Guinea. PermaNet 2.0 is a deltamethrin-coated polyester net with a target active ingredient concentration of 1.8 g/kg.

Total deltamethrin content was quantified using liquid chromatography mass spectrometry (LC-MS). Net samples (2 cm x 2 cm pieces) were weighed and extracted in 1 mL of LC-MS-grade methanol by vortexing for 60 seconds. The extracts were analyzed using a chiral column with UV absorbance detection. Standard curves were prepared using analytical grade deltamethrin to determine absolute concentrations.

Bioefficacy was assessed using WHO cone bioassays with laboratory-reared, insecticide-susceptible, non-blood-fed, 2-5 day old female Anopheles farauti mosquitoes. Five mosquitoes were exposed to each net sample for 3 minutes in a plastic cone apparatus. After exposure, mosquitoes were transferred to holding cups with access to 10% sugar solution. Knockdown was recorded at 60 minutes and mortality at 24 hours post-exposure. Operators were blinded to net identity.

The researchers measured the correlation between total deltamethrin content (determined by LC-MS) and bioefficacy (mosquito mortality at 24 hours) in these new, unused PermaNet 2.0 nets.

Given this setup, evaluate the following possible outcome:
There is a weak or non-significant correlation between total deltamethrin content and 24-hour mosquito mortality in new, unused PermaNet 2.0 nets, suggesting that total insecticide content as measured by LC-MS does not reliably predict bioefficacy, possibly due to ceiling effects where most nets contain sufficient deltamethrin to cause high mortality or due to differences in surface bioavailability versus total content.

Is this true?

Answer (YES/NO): NO